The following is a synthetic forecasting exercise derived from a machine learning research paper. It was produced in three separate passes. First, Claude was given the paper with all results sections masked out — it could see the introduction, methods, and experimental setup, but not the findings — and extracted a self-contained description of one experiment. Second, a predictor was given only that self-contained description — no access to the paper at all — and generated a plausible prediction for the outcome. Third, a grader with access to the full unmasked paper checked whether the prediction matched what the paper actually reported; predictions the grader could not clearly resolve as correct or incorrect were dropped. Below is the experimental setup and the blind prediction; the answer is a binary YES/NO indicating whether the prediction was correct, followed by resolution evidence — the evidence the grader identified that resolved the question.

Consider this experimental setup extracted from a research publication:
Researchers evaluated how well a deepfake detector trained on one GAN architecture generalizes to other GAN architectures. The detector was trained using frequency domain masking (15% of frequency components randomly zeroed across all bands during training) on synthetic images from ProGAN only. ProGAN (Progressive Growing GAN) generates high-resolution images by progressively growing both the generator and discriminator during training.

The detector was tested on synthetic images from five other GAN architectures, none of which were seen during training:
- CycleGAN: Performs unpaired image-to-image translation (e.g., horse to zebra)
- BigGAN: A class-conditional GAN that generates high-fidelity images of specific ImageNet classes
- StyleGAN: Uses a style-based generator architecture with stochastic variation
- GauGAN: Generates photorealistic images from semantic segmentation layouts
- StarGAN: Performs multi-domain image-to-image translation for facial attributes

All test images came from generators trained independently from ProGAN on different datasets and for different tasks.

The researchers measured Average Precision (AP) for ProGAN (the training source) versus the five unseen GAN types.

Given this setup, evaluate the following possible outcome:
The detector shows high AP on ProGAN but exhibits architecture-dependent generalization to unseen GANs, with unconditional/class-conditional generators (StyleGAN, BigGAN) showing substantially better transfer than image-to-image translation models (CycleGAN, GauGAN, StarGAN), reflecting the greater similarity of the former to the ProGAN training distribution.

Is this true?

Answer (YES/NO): NO